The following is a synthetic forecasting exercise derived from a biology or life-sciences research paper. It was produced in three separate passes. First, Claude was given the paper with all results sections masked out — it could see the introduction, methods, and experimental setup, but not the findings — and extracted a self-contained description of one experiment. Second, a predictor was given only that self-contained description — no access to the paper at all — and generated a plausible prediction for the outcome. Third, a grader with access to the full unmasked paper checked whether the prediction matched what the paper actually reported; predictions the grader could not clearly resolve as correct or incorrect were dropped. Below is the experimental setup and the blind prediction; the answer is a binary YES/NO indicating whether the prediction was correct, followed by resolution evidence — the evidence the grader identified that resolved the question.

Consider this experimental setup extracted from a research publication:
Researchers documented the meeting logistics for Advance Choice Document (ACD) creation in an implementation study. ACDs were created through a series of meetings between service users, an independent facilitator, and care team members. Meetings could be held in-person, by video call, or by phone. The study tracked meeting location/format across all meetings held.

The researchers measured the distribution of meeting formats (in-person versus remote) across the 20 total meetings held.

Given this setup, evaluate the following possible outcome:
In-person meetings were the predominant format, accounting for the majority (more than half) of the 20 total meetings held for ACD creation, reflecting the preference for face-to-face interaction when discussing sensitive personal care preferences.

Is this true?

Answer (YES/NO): NO